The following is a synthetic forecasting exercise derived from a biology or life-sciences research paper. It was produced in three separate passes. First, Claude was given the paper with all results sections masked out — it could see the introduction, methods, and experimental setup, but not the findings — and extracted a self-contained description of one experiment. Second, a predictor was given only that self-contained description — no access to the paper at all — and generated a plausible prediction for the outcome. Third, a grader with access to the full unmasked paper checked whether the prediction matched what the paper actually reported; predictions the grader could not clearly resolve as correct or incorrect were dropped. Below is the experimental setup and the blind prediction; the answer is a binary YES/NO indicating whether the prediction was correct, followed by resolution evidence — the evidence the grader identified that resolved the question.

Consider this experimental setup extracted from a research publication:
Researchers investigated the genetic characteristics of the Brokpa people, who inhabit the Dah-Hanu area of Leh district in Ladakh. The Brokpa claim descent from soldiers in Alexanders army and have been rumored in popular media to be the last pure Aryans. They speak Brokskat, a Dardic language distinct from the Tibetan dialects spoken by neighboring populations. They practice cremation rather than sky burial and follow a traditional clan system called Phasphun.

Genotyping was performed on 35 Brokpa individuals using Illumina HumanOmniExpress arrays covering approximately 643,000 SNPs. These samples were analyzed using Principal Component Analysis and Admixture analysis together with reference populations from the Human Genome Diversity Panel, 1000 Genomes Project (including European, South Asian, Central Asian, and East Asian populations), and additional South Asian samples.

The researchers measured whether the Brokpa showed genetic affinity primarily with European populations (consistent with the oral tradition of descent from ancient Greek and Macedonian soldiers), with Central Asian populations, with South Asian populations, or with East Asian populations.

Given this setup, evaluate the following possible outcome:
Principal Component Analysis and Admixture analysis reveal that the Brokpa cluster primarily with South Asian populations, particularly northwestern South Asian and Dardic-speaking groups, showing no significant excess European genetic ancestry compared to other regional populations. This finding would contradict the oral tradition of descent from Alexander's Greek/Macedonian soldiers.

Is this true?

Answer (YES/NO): YES